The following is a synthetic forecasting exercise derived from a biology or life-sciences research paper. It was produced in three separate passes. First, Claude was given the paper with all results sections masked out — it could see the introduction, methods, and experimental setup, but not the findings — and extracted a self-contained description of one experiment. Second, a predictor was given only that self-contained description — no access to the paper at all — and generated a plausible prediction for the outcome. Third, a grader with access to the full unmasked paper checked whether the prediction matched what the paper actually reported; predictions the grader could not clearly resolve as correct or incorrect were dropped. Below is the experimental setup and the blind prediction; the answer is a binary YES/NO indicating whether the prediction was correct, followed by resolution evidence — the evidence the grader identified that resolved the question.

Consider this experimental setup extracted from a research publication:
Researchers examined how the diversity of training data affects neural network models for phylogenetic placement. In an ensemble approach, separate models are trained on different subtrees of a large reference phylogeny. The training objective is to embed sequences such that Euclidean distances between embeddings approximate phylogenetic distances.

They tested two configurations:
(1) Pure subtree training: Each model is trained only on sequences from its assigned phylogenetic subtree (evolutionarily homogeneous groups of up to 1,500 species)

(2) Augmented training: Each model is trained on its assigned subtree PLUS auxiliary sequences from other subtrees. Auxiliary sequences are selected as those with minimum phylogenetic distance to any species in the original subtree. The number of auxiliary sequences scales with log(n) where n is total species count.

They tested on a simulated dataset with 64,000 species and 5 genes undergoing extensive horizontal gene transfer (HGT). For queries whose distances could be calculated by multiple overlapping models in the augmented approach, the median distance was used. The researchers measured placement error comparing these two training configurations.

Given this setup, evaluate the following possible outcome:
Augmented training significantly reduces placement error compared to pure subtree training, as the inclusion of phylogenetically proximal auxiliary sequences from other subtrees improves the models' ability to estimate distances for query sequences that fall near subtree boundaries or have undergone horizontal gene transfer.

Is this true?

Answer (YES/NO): YES